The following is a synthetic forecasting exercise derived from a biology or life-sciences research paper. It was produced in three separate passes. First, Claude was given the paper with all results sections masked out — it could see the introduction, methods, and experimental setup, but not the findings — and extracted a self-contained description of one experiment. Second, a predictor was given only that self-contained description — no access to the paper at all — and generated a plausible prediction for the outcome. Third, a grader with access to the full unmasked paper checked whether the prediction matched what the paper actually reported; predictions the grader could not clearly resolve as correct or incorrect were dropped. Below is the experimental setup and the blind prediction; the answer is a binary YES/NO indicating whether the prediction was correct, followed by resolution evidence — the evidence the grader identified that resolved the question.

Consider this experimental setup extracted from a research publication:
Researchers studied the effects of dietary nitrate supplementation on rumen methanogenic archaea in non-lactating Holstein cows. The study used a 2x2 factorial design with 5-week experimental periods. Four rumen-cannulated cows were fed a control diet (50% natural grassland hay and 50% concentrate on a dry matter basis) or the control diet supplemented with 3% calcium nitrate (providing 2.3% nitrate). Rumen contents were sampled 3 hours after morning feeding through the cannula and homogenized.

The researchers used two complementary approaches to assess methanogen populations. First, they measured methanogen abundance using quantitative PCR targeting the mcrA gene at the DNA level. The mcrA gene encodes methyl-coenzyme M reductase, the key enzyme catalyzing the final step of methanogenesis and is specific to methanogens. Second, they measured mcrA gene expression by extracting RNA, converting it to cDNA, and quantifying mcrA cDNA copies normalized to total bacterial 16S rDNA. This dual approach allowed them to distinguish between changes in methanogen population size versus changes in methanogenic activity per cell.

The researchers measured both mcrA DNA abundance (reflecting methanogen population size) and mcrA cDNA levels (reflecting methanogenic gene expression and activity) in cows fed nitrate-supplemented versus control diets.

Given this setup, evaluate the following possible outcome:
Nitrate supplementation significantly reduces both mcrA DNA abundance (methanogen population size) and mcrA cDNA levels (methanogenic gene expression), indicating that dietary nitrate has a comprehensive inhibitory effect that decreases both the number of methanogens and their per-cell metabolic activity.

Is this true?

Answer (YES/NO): NO